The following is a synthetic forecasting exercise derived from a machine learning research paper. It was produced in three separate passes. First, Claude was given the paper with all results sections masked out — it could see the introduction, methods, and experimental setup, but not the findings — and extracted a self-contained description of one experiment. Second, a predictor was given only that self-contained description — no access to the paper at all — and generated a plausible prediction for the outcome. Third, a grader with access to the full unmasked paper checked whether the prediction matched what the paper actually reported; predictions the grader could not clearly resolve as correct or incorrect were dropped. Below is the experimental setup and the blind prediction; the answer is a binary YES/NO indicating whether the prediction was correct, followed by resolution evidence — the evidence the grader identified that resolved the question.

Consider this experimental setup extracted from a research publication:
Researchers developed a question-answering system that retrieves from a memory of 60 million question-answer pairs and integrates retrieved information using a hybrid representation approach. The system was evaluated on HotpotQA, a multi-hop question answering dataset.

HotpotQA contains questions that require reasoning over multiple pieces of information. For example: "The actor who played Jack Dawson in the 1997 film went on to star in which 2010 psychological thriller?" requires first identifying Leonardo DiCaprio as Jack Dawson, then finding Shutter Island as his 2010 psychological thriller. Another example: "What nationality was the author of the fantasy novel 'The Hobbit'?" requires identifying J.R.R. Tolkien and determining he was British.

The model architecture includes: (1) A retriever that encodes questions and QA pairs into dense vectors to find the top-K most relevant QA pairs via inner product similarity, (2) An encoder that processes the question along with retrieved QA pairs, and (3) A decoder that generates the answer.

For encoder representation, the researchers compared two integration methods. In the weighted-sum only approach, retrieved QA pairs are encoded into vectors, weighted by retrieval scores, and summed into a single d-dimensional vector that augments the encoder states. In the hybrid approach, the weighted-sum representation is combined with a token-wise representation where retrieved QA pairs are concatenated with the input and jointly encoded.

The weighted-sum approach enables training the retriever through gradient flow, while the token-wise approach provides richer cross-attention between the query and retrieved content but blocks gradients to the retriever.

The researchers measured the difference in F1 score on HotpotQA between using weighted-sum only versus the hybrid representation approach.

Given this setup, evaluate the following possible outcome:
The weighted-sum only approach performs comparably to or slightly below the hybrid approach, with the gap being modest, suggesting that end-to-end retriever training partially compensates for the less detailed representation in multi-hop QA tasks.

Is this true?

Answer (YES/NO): NO